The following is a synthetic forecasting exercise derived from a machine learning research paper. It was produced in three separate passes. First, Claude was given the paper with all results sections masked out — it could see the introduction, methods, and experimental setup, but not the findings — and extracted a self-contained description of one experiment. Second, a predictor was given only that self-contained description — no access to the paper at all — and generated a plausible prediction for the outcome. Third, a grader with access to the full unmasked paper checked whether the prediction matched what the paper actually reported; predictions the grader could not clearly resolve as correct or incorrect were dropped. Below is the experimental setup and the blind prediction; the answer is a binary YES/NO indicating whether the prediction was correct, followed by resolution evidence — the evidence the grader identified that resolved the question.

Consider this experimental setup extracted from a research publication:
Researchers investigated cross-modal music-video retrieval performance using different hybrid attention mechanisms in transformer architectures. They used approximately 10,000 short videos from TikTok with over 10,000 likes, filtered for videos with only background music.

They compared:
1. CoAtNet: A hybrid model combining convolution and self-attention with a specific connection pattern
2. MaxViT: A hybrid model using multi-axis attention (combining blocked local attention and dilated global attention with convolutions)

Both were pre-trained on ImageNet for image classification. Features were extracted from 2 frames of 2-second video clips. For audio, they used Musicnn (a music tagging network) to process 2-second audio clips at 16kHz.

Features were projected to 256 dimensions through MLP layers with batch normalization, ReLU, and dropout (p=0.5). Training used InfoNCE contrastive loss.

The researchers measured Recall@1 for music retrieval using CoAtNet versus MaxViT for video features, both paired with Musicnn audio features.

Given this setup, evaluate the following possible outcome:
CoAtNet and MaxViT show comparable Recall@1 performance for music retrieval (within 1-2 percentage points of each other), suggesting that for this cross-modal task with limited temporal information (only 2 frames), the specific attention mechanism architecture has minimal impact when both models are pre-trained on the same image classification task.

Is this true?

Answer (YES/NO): YES